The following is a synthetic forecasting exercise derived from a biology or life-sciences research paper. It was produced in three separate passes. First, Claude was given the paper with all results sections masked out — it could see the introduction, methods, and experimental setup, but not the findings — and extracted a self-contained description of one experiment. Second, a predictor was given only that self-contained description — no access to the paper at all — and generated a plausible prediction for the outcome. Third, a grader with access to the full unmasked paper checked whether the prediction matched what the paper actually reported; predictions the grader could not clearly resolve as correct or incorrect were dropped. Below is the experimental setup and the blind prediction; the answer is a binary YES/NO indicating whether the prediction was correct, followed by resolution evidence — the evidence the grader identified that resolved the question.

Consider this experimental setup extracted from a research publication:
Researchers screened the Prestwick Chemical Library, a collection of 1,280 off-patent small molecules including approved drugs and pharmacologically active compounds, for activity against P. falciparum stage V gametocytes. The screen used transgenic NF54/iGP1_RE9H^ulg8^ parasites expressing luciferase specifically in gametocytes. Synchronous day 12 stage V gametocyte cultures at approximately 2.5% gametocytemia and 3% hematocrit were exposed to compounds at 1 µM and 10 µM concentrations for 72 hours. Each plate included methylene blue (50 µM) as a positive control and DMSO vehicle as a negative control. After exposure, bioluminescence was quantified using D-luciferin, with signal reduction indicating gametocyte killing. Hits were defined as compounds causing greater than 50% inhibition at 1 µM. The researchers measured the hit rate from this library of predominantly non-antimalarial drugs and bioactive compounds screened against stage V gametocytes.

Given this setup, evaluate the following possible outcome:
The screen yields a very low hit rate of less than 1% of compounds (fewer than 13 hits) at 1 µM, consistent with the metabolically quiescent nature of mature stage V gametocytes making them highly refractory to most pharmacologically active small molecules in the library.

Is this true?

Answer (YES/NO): YES